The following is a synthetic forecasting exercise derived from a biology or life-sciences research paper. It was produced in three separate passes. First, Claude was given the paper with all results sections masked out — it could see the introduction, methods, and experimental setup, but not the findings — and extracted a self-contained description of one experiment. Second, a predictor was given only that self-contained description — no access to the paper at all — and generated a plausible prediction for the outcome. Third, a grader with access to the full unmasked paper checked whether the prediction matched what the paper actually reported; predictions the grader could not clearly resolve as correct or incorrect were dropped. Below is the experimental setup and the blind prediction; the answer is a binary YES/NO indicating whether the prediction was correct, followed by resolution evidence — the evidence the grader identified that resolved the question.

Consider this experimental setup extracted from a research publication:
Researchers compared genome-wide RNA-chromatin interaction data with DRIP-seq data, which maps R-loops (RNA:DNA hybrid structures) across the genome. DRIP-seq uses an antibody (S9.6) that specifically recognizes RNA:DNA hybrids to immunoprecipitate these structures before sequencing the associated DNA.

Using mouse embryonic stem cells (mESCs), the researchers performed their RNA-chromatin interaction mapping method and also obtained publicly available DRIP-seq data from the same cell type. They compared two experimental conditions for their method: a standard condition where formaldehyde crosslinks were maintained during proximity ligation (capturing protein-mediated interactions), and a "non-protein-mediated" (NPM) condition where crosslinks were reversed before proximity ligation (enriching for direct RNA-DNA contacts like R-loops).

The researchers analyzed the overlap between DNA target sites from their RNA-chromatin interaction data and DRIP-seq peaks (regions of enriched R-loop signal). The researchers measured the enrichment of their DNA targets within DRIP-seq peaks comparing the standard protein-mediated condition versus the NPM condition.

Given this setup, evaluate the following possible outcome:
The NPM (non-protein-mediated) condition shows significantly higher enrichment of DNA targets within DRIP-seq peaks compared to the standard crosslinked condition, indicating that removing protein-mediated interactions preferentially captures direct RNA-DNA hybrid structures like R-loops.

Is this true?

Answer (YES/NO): YES